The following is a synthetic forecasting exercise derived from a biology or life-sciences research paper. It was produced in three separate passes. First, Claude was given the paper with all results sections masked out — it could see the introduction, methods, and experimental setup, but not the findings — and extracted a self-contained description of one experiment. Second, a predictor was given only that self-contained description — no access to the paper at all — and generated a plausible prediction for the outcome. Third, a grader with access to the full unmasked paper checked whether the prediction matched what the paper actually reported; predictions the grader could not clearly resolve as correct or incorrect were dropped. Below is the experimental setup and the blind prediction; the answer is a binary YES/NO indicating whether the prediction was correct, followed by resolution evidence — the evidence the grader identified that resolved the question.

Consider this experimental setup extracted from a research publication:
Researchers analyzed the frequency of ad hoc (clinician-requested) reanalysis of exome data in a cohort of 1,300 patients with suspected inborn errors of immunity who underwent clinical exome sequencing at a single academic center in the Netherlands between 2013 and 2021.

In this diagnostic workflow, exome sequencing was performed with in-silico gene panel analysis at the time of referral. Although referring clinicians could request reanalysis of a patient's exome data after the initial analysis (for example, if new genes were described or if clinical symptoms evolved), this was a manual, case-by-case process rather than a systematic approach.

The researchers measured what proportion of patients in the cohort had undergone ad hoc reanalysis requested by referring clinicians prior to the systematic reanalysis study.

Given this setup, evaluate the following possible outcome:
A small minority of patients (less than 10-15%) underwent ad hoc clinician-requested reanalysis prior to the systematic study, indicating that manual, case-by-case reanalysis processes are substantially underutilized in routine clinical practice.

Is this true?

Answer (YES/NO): YES